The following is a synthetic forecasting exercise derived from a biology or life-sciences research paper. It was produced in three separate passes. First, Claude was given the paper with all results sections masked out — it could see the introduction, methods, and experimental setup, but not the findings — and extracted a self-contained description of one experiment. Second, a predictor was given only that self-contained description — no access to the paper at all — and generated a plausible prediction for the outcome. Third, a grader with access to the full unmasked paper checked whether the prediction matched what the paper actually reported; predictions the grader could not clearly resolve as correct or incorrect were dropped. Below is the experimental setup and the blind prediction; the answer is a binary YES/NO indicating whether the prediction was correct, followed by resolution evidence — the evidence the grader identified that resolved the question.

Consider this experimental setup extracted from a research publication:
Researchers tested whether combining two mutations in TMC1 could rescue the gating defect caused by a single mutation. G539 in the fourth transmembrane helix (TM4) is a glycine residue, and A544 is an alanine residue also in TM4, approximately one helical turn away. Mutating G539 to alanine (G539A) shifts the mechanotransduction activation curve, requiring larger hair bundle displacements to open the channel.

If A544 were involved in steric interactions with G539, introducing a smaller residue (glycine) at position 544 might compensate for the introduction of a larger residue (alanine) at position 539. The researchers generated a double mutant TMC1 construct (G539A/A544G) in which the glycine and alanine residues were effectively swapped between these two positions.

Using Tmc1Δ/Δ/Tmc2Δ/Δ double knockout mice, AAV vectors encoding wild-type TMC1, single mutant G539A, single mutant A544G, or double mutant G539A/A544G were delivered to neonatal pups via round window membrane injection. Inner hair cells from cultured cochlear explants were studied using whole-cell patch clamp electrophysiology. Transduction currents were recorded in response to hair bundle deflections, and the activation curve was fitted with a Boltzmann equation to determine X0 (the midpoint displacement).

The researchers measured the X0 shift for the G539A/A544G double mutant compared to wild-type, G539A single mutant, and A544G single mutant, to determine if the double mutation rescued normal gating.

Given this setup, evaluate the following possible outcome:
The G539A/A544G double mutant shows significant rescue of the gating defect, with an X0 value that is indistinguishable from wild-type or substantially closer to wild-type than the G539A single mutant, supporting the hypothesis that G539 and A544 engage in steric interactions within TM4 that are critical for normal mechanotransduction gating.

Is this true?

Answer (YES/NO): NO